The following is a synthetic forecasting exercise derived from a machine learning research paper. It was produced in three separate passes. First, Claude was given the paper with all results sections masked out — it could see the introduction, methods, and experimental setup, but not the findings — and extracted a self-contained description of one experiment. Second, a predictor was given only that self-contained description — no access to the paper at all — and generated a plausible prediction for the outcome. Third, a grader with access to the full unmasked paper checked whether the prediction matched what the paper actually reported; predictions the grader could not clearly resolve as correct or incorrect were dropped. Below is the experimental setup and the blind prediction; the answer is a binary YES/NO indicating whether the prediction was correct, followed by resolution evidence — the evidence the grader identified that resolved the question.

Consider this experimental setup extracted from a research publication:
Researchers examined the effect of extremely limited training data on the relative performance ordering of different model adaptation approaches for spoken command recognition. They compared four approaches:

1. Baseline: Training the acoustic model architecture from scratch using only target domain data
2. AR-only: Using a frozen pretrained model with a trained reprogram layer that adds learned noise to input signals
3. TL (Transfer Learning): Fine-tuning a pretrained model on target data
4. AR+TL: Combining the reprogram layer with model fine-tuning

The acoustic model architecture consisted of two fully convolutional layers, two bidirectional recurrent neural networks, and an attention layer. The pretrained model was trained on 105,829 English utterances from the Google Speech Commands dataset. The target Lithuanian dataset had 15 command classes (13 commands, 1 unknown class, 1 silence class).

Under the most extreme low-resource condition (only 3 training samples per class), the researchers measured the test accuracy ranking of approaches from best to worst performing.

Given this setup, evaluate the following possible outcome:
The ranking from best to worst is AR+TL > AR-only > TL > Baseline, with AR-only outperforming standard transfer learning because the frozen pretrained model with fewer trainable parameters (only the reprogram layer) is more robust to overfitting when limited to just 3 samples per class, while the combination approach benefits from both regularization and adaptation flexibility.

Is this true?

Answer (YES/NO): NO